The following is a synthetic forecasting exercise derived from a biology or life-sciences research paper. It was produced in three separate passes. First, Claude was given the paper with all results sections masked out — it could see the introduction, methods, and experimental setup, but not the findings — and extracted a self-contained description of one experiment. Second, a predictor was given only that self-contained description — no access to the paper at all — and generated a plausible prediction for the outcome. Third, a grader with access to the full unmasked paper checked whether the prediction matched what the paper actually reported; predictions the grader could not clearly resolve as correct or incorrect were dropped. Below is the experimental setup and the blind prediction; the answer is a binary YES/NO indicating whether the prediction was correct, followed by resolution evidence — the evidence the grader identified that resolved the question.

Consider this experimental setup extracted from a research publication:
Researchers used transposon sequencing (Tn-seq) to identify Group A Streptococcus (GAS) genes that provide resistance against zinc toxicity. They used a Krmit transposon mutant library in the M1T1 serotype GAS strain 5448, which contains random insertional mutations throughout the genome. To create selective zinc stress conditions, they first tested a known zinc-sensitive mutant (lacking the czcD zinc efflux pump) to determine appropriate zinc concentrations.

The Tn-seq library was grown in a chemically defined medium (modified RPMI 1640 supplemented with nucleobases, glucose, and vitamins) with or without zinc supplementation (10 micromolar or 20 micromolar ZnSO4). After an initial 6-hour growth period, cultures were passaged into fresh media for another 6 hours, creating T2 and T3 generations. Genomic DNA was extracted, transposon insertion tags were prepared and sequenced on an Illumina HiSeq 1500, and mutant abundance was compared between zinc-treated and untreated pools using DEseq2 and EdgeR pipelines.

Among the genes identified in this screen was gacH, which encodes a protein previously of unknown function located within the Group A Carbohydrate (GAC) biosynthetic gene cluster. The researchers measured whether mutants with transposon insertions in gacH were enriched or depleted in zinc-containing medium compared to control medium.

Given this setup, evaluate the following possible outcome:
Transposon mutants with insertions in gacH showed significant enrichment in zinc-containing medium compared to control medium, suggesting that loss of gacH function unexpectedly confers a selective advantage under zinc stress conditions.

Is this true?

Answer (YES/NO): NO